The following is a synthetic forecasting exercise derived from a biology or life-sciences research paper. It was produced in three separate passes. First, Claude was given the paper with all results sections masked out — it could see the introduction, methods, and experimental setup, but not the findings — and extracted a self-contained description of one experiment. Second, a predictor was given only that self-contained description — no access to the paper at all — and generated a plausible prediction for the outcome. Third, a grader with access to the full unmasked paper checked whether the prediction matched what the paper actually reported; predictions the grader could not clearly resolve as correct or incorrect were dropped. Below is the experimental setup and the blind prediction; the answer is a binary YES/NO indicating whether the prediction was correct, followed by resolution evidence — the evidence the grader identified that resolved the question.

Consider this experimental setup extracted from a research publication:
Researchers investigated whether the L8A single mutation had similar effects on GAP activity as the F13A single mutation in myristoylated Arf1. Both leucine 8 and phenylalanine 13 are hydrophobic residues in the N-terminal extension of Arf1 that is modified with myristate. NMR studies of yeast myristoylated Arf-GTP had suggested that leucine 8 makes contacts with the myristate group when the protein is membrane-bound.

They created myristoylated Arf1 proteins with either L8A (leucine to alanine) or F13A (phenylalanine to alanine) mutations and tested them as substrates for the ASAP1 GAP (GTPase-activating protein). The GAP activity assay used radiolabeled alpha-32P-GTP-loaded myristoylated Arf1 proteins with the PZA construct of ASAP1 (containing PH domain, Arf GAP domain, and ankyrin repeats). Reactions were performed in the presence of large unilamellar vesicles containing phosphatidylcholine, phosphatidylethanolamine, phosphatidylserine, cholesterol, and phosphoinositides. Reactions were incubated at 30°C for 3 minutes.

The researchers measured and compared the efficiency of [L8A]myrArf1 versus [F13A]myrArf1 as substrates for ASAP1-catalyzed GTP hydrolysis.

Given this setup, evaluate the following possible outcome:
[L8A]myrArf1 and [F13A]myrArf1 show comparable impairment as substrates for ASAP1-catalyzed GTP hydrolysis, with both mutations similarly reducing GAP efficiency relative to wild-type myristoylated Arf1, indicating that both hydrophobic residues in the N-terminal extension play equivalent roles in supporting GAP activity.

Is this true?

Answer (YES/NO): NO